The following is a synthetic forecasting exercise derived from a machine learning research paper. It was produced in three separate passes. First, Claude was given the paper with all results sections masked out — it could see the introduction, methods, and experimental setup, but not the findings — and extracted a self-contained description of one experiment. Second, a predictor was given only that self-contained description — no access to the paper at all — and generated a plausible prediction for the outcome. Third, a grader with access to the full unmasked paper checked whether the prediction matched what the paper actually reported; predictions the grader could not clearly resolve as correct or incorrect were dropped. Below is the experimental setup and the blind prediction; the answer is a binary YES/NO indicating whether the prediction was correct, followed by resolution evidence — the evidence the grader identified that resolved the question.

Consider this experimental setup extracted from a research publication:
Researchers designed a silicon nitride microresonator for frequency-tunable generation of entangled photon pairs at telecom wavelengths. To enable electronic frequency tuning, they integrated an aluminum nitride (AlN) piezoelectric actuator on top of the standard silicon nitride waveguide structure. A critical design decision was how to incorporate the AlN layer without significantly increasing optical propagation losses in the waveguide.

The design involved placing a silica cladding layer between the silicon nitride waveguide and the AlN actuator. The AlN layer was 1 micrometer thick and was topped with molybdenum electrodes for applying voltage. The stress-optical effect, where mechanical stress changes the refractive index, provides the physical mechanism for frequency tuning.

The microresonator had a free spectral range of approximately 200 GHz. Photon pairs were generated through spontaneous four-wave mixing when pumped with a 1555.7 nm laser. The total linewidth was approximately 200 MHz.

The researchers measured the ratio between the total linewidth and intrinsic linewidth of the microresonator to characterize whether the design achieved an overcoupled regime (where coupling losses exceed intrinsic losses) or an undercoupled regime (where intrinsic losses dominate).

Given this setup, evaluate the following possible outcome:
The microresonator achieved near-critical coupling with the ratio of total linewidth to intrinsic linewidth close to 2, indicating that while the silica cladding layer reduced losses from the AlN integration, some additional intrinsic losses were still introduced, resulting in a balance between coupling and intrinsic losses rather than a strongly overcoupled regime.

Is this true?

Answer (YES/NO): NO